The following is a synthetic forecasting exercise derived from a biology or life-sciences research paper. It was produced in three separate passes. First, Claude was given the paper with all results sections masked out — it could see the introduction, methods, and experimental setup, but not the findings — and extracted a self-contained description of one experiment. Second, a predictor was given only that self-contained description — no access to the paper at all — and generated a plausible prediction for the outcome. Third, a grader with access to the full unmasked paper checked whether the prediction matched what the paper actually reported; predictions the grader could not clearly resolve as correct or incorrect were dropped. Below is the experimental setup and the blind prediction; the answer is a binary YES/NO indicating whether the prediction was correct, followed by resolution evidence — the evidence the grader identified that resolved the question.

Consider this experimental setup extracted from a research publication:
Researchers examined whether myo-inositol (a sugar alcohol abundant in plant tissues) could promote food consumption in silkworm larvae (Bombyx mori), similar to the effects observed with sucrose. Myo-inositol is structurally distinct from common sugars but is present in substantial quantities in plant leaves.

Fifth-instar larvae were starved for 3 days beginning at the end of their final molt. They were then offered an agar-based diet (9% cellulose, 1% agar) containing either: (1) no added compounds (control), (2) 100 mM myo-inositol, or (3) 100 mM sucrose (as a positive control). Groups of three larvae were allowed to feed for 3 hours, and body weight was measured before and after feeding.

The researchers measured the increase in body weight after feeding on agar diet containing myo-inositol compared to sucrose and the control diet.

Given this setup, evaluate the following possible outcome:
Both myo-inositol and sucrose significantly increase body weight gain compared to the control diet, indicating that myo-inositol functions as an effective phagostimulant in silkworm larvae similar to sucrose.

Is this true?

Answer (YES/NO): NO